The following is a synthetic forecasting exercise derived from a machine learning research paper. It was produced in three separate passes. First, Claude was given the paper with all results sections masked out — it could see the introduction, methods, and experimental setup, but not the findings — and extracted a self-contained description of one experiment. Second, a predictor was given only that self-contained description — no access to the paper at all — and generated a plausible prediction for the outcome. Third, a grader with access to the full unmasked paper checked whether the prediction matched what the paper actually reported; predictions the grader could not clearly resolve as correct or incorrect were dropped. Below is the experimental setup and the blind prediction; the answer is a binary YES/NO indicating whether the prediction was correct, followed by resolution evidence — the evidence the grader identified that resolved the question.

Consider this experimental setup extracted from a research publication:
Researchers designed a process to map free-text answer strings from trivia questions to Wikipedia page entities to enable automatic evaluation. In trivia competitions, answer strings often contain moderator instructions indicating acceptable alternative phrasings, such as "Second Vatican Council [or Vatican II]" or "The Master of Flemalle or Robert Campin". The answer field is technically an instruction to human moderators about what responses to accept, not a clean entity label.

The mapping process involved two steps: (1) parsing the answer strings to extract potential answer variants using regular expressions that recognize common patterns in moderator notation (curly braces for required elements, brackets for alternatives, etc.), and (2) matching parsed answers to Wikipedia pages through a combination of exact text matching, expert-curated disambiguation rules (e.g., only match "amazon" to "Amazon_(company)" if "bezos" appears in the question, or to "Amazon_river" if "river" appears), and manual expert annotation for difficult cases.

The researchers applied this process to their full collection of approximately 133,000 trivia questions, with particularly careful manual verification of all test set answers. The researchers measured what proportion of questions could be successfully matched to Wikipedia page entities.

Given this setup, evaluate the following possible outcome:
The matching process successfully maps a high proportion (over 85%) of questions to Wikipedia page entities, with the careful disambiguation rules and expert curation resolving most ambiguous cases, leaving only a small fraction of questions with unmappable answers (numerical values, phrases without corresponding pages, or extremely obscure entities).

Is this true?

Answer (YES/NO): YES